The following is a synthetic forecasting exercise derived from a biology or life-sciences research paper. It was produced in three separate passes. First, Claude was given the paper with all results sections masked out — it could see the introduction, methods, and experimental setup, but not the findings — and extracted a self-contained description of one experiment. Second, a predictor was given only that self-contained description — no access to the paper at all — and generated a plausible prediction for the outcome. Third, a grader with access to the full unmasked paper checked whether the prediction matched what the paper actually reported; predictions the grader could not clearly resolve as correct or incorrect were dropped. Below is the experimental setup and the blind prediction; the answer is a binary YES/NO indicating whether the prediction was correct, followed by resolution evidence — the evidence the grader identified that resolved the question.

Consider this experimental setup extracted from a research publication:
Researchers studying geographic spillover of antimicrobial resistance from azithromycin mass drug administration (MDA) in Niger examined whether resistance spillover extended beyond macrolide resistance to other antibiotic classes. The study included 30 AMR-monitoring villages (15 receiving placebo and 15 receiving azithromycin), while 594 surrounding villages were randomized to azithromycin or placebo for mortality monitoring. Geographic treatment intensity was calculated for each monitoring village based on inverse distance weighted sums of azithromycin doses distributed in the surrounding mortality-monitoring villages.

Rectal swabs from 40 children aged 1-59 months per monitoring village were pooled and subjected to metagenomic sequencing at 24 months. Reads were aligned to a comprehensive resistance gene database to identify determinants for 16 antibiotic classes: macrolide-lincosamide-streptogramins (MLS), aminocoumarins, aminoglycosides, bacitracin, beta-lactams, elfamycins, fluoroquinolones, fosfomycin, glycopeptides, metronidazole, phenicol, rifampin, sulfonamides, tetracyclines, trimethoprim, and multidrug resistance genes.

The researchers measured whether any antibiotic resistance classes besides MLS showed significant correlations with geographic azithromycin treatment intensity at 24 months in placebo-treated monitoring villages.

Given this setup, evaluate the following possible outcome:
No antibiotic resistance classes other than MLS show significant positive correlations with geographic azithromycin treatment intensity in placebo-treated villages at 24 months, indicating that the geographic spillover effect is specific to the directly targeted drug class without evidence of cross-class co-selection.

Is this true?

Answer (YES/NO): YES